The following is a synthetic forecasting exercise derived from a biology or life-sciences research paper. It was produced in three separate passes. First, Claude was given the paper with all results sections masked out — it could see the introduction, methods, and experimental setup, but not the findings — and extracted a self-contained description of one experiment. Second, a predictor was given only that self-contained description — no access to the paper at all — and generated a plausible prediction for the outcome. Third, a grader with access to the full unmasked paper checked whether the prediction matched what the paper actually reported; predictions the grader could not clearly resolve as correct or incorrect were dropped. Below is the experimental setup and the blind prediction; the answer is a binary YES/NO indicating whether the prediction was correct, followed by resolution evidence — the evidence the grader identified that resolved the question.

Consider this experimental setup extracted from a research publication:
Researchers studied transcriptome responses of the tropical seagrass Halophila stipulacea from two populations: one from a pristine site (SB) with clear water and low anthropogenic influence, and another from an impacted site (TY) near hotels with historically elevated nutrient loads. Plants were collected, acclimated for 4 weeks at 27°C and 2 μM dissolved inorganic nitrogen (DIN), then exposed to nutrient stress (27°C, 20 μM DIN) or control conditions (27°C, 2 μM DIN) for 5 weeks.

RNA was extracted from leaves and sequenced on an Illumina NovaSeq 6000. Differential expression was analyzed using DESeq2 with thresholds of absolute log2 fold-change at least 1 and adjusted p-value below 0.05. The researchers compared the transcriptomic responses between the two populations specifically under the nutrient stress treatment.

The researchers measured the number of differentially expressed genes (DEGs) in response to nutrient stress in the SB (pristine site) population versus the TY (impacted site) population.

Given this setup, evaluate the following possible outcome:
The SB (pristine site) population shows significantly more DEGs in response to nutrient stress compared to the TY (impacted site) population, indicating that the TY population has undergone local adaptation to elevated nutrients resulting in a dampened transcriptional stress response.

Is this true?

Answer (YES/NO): YES